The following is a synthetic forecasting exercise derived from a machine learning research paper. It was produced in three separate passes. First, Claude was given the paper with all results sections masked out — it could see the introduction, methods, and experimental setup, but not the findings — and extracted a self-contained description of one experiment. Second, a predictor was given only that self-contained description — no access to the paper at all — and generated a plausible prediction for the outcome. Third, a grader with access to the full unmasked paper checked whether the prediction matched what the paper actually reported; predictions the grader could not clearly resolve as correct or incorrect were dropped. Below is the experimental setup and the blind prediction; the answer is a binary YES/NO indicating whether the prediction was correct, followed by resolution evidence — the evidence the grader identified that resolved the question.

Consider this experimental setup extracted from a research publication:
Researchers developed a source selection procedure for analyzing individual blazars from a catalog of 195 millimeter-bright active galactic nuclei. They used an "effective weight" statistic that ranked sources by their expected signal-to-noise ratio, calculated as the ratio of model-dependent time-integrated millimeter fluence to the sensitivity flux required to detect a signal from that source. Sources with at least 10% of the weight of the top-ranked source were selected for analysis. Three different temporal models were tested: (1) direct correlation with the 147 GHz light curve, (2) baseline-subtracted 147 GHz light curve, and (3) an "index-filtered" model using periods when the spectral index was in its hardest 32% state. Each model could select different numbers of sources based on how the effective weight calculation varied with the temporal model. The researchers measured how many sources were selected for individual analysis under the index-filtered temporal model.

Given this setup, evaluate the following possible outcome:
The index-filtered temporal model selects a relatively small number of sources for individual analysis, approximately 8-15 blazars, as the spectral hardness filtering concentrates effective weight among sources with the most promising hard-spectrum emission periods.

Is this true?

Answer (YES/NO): NO